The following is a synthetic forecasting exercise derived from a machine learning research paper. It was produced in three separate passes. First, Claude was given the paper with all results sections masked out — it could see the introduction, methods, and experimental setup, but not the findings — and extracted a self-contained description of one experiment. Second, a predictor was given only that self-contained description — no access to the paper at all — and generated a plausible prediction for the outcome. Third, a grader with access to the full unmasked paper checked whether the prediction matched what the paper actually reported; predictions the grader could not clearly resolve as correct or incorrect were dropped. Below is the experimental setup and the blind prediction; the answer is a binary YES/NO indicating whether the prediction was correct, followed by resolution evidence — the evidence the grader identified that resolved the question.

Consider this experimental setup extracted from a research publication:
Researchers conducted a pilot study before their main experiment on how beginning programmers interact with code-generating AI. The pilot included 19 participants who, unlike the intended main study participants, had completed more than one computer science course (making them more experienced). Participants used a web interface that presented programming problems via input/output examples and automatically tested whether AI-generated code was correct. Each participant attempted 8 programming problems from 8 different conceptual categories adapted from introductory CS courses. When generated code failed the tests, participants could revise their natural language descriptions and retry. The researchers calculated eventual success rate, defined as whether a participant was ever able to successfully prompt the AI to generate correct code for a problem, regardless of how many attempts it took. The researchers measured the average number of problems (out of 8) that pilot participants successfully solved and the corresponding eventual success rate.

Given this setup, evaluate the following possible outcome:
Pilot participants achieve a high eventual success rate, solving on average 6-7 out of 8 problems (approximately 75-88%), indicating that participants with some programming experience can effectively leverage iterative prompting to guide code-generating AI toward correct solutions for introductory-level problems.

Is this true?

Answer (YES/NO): NO